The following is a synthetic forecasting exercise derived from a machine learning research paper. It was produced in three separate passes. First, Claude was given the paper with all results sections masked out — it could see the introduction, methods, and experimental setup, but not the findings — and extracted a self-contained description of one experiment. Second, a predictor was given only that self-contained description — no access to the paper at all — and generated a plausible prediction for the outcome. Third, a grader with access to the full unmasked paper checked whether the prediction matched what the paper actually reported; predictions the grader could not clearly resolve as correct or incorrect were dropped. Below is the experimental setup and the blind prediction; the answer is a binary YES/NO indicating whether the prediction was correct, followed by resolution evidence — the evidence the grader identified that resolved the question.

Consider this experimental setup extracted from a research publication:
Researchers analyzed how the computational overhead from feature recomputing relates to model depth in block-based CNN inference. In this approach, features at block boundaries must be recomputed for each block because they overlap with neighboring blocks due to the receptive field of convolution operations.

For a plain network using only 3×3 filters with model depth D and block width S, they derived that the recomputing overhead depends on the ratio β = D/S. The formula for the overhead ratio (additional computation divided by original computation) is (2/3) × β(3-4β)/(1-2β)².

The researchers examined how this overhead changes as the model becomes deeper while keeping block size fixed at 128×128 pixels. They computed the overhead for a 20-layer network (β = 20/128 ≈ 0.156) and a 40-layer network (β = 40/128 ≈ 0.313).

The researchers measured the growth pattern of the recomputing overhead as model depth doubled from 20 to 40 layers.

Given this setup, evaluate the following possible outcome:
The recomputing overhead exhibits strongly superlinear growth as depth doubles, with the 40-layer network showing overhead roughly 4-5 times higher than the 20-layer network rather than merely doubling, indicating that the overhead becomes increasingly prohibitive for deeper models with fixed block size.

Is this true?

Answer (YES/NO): YES